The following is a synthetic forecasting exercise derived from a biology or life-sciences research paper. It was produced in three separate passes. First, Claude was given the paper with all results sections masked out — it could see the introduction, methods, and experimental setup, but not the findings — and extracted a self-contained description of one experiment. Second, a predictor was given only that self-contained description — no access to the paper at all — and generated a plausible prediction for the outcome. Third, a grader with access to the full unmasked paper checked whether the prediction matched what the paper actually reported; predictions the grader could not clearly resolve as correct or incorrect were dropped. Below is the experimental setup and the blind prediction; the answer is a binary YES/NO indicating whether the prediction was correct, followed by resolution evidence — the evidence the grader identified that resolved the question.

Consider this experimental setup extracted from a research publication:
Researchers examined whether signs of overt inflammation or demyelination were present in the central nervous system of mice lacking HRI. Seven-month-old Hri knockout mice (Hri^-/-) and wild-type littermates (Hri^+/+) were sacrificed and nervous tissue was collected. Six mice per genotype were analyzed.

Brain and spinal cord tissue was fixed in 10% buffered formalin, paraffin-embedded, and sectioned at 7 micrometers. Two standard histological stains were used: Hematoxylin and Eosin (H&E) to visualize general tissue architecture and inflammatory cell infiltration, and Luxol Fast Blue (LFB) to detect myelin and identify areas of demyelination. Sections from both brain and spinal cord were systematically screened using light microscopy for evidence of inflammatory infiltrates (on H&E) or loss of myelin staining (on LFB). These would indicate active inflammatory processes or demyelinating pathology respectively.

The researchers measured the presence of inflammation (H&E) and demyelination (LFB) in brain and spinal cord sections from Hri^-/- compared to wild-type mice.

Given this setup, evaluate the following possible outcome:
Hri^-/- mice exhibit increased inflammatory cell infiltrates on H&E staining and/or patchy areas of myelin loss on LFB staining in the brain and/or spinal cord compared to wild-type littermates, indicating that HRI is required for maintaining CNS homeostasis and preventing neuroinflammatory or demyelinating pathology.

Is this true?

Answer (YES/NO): NO